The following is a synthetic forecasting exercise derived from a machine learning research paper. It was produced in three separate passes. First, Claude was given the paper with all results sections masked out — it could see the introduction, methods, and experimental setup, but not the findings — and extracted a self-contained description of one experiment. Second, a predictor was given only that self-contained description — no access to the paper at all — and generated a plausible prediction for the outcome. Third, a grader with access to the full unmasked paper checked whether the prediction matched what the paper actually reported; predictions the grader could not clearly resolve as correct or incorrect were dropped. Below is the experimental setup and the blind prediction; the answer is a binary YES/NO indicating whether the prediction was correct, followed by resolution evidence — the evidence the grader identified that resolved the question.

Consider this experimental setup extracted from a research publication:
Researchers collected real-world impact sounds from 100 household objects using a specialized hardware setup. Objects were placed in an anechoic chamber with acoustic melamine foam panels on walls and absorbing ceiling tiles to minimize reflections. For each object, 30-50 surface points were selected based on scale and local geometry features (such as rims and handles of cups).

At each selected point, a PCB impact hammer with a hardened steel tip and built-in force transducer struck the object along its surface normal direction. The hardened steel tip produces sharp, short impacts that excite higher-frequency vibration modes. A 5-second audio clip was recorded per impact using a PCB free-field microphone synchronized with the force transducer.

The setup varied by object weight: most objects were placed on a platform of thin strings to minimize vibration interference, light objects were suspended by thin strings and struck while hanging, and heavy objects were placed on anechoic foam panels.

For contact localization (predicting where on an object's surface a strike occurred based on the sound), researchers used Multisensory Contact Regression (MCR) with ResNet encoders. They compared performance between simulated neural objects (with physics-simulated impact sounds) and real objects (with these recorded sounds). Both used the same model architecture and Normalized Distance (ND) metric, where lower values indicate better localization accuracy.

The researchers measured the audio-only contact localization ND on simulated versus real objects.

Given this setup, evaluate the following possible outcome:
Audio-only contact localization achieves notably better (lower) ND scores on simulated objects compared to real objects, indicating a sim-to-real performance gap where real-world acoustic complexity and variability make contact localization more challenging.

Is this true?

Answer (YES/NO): YES